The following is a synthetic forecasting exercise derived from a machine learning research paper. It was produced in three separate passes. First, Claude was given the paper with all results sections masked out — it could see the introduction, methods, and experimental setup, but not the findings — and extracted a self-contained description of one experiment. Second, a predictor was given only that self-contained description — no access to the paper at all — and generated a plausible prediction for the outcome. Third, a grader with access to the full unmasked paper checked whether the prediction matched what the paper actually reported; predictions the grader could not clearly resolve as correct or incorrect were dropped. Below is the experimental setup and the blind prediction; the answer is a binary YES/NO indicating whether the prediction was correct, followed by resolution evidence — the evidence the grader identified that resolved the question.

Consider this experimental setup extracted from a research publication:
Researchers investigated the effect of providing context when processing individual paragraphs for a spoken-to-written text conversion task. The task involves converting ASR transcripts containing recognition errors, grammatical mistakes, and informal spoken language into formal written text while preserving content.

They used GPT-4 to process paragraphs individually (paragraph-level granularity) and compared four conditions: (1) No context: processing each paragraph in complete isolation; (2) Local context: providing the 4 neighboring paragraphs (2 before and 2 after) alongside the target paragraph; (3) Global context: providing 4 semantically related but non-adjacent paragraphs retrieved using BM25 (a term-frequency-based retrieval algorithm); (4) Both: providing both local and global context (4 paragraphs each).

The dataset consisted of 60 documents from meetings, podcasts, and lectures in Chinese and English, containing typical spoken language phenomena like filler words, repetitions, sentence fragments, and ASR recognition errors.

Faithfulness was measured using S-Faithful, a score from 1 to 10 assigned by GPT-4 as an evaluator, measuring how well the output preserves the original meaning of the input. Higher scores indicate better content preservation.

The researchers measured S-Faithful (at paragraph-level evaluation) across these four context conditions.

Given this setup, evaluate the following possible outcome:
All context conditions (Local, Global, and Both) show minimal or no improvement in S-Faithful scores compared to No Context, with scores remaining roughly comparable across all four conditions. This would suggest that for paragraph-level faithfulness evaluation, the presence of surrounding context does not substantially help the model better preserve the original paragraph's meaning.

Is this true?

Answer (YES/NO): NO